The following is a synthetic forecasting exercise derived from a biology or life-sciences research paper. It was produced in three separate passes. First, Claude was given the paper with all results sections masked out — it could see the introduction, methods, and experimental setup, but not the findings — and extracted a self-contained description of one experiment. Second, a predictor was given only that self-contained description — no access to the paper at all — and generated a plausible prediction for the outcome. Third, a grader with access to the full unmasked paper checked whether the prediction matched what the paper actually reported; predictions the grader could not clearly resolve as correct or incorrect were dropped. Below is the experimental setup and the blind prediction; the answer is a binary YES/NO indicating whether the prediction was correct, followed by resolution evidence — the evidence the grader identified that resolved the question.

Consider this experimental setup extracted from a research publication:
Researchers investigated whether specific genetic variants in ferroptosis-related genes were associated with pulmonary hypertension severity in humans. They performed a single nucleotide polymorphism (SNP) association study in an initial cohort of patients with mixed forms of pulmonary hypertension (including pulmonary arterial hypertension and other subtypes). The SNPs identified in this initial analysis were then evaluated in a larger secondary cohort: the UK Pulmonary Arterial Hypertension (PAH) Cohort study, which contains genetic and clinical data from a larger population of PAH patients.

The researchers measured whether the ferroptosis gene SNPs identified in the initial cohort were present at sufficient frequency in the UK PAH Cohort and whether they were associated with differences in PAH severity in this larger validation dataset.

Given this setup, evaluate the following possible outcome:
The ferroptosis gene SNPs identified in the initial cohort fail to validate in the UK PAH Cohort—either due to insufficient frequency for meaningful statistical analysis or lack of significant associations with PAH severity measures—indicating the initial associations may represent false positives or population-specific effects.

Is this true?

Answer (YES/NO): YES